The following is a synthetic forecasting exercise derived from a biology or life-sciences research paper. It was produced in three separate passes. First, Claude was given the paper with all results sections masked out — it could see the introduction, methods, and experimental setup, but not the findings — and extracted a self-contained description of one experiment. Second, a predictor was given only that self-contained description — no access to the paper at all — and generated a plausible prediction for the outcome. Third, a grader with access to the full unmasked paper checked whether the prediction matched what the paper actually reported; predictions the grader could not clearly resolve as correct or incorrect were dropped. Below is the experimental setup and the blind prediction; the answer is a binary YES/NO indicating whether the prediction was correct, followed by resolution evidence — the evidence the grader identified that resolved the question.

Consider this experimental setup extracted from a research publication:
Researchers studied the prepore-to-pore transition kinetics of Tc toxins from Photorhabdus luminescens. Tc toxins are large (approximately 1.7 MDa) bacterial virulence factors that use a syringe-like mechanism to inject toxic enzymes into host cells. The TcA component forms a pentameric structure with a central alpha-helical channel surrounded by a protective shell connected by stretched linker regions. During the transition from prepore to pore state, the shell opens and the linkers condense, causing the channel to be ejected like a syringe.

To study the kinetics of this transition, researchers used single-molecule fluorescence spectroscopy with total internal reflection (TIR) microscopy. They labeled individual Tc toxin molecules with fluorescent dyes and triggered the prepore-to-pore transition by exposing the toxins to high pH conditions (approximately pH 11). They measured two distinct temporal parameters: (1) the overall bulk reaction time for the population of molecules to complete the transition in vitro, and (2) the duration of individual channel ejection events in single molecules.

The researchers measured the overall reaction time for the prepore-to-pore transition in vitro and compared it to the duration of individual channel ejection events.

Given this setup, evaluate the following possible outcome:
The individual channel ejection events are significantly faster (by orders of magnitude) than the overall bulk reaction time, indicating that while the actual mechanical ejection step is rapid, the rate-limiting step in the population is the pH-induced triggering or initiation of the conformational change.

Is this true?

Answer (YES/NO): YES